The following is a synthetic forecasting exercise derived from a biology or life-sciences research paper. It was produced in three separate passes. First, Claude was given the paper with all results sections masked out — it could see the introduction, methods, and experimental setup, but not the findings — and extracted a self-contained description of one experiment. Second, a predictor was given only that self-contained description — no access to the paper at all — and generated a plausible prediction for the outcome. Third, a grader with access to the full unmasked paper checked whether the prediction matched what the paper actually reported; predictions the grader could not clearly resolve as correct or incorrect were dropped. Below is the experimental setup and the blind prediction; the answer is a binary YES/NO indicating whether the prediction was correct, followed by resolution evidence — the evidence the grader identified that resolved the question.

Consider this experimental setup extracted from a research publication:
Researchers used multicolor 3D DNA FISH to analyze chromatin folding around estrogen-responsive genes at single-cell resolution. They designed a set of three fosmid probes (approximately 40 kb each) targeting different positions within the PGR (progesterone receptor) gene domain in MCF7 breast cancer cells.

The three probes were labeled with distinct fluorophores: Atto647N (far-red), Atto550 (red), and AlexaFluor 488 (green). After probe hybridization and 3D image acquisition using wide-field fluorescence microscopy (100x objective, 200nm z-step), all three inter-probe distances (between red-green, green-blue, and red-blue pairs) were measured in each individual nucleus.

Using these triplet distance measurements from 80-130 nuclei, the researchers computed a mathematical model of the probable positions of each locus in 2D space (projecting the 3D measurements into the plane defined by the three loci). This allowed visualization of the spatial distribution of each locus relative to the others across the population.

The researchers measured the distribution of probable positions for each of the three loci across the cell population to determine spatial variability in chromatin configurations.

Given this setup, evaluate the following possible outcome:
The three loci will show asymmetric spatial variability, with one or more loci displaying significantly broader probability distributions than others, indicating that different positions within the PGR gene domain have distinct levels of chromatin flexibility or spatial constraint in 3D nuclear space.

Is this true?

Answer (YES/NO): YES